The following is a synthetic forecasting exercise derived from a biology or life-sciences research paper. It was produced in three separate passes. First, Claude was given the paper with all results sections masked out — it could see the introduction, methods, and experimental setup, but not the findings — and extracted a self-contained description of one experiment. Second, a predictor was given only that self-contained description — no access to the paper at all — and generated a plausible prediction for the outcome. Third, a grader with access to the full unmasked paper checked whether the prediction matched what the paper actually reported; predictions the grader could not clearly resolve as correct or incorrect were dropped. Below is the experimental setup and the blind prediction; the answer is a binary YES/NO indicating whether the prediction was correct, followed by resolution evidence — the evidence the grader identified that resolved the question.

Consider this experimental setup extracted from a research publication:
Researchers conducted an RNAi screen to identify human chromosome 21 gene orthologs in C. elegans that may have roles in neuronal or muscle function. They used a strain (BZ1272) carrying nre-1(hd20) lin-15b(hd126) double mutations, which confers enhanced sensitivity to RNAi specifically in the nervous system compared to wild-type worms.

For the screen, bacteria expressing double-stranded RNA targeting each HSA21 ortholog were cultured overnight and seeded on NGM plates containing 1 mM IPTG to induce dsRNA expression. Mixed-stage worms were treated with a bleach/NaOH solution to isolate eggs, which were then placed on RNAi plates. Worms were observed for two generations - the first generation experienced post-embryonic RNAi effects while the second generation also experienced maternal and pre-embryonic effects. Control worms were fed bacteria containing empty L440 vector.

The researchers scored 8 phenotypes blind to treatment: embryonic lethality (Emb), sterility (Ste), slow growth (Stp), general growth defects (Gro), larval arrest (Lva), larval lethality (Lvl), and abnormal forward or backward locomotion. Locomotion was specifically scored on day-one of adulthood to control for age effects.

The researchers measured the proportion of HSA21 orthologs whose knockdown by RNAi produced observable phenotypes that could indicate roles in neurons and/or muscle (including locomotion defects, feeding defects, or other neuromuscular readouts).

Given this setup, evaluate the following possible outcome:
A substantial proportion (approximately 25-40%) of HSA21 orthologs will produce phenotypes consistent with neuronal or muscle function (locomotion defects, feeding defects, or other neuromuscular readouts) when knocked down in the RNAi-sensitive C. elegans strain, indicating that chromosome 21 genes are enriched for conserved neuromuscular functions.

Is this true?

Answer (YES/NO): YES